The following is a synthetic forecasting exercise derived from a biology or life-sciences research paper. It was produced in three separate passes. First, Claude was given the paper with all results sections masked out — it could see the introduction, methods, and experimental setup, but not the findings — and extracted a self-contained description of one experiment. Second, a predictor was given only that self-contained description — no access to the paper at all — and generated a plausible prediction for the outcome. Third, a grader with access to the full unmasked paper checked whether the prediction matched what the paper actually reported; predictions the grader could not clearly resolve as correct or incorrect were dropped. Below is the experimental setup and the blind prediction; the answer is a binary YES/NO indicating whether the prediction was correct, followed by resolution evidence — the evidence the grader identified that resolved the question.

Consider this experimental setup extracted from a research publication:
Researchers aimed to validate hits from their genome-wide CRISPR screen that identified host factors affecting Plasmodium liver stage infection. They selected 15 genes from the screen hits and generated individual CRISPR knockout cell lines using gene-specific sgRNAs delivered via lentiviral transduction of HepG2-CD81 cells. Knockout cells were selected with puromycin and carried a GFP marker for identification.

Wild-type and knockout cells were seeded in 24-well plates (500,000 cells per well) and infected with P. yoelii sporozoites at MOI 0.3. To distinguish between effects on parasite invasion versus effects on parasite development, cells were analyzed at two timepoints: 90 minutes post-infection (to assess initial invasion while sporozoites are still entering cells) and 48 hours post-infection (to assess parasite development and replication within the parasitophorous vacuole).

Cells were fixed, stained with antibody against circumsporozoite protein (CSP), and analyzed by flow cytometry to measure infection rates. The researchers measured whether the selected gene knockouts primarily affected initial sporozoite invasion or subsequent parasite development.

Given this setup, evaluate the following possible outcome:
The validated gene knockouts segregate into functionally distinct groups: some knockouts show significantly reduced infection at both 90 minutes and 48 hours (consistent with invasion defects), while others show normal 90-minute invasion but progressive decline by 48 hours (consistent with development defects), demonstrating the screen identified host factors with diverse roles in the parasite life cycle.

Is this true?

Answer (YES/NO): NO